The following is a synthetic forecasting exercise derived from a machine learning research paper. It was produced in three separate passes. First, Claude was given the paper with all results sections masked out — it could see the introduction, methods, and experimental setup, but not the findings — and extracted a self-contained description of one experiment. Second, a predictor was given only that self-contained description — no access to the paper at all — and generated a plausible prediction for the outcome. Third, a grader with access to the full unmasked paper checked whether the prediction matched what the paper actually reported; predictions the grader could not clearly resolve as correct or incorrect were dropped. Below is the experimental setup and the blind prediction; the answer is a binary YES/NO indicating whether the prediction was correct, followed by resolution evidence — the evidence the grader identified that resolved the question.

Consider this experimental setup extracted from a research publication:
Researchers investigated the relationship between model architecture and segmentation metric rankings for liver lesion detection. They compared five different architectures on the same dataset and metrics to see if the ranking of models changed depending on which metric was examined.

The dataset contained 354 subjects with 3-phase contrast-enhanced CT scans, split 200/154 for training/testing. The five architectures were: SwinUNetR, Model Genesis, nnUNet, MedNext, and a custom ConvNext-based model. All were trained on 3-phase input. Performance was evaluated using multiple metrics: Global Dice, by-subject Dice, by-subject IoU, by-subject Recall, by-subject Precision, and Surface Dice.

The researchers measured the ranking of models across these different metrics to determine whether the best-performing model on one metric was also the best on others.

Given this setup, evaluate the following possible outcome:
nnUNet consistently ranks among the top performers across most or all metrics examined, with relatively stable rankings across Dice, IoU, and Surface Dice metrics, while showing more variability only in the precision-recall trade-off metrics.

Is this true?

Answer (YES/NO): NO